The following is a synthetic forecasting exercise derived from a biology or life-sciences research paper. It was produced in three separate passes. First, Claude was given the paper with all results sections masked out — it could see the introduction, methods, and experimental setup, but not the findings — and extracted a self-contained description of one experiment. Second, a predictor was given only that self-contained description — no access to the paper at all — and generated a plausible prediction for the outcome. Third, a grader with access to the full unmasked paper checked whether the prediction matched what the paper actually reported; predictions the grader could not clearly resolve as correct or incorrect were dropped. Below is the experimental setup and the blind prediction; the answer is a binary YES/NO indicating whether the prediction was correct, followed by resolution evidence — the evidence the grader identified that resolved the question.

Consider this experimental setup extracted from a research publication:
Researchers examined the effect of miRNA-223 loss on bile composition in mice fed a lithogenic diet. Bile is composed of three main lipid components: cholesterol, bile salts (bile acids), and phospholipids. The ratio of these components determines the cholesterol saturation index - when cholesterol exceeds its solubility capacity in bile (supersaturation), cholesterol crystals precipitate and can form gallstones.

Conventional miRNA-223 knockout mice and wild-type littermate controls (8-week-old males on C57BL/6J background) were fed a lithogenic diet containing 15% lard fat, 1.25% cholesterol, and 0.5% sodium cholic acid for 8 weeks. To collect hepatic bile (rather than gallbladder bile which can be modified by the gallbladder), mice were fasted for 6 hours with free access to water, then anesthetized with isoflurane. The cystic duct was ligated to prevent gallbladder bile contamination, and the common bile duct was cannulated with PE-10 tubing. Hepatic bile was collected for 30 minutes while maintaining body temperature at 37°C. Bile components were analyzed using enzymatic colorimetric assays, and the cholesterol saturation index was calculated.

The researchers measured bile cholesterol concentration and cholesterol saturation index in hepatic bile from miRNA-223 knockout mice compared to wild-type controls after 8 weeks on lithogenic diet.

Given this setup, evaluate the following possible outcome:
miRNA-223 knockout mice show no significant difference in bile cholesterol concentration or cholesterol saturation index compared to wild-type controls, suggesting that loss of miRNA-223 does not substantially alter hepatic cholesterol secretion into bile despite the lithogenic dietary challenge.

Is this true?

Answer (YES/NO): NO